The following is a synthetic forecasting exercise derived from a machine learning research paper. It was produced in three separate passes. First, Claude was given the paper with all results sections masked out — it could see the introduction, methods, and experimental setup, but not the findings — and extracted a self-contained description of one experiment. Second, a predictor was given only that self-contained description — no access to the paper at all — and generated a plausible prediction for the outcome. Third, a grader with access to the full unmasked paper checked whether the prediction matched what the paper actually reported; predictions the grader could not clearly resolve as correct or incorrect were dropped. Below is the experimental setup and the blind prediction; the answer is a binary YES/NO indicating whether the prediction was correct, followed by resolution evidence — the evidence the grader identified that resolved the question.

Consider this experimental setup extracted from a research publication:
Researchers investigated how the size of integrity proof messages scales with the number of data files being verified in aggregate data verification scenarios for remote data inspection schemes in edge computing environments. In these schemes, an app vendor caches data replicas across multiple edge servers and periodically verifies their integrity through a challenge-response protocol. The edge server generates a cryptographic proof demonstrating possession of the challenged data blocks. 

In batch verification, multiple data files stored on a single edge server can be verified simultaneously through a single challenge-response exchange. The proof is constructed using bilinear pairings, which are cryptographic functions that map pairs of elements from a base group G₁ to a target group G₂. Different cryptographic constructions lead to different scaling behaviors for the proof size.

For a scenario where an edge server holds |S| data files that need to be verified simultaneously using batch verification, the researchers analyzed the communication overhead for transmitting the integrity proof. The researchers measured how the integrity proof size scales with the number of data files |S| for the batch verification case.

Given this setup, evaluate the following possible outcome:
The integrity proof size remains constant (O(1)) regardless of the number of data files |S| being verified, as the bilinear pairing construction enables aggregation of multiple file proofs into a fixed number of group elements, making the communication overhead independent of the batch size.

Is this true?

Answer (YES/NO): YES